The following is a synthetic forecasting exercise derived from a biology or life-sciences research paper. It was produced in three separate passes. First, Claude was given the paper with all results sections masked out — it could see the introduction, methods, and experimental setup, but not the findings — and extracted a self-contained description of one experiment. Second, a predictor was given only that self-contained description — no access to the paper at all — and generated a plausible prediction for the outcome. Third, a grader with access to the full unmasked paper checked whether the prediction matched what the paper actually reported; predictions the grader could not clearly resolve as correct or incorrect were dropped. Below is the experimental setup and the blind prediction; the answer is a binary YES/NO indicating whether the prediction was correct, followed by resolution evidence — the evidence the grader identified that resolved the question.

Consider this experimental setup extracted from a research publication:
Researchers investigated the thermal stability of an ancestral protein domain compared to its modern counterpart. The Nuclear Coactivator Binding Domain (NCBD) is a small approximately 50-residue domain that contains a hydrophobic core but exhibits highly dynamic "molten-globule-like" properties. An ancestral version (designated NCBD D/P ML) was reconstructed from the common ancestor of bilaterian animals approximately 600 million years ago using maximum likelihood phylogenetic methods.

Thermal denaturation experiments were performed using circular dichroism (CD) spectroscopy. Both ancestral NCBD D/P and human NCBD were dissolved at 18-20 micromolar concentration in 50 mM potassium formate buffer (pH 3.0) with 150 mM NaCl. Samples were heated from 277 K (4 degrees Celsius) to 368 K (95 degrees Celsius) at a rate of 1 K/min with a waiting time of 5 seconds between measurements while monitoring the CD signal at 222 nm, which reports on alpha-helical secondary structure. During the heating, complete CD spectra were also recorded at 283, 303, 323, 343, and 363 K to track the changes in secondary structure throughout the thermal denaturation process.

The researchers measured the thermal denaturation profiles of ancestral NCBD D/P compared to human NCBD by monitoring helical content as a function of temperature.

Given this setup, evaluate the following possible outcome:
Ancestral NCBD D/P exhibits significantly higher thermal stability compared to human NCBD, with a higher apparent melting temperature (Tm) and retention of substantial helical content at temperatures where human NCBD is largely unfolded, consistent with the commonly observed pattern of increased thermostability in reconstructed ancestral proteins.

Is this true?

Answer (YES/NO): NO